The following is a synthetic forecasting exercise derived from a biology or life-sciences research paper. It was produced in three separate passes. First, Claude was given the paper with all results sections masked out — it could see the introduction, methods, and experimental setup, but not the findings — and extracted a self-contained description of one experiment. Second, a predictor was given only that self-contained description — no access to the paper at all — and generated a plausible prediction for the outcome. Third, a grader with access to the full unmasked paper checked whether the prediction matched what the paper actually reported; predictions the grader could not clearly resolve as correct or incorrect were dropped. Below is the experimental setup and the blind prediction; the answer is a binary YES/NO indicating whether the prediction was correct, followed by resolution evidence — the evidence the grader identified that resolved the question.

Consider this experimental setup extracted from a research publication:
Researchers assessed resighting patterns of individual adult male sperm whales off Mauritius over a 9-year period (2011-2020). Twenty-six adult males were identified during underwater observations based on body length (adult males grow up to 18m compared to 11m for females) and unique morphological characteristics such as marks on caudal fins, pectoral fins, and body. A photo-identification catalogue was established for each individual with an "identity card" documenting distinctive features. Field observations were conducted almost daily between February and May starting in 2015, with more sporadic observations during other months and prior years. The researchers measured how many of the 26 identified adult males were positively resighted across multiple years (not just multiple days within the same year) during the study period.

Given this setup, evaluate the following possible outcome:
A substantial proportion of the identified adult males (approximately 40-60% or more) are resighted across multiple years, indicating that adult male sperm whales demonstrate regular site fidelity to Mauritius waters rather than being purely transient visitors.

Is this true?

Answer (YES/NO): NO